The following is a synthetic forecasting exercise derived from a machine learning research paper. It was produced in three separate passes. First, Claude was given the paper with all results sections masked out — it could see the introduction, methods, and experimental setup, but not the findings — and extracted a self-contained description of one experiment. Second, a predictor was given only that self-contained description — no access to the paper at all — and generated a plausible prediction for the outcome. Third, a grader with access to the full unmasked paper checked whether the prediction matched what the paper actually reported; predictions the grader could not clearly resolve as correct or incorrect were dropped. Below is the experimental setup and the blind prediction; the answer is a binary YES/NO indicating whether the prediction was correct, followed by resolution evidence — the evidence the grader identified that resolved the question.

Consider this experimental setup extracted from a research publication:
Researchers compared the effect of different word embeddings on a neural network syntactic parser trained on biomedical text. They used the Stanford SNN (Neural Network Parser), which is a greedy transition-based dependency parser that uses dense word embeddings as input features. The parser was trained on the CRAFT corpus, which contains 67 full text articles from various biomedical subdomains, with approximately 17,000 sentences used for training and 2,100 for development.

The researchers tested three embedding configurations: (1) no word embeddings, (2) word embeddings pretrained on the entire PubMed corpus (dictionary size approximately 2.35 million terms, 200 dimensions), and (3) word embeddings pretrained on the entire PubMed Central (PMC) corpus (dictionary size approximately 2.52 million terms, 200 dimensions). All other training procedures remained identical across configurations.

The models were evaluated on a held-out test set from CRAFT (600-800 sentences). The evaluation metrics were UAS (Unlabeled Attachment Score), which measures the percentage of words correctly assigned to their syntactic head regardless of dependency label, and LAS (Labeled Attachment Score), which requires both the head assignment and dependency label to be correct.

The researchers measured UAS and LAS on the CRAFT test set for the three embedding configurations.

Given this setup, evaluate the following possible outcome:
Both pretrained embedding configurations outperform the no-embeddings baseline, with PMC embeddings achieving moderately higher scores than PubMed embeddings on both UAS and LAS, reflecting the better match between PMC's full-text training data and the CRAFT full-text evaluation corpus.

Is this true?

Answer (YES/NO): NO